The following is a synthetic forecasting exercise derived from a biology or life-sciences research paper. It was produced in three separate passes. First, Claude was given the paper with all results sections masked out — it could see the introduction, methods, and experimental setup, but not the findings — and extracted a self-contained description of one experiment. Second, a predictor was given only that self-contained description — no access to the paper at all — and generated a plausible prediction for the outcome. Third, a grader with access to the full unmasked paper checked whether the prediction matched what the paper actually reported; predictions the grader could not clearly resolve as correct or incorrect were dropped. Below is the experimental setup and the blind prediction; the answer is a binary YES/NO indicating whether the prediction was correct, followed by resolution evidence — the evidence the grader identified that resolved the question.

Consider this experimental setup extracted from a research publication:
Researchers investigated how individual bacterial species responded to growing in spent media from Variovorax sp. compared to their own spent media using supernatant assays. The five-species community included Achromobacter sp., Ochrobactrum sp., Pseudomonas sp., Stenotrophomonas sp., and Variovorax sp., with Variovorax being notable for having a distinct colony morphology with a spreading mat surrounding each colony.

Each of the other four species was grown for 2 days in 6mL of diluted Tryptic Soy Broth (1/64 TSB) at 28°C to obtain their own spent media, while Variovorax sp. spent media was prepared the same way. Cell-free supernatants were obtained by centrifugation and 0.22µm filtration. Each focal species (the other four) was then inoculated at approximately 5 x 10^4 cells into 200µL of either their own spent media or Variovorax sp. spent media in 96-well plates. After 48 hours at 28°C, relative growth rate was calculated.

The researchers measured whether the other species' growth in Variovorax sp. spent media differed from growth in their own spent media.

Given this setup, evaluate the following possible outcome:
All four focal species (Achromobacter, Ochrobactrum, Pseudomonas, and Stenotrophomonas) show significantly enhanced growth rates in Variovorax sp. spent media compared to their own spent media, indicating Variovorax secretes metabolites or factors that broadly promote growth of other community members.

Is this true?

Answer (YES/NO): NO